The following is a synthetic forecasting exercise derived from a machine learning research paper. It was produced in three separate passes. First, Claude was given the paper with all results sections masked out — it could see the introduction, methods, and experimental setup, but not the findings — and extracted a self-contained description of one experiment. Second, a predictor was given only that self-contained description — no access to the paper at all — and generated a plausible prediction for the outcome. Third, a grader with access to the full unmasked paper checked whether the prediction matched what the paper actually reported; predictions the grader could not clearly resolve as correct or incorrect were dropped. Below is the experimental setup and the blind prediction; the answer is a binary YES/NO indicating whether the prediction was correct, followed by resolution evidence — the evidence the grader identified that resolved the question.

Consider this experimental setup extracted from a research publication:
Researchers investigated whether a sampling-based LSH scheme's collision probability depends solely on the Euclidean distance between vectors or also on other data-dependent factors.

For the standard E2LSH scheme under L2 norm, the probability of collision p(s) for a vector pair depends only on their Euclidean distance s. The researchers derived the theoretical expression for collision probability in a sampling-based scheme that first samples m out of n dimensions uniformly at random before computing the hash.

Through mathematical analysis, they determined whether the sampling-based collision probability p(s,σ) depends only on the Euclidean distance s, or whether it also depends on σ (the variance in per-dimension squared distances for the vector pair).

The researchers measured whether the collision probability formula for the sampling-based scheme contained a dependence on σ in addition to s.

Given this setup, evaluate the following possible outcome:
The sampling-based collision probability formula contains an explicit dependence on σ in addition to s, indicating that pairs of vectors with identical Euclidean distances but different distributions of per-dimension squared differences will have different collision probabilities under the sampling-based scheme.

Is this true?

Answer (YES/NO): YES